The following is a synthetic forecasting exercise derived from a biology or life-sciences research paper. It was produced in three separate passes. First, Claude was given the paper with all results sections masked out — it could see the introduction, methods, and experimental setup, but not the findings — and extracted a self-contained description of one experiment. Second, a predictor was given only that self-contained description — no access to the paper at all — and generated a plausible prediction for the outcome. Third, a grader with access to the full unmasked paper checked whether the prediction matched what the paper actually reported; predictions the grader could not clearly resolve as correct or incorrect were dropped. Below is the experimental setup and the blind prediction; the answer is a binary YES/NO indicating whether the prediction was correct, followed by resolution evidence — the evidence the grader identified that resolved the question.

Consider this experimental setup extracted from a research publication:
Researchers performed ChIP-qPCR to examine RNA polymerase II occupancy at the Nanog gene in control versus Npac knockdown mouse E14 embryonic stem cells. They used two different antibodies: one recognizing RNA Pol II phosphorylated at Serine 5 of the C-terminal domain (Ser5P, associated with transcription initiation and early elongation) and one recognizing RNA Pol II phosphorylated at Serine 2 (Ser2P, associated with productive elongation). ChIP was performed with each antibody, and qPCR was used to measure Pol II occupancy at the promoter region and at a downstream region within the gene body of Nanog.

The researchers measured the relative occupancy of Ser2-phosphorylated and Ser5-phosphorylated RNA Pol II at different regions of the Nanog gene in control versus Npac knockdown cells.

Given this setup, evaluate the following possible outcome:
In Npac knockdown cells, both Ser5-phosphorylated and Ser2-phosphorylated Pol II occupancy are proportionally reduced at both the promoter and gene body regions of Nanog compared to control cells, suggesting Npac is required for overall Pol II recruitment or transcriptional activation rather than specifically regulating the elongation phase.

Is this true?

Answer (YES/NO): NO